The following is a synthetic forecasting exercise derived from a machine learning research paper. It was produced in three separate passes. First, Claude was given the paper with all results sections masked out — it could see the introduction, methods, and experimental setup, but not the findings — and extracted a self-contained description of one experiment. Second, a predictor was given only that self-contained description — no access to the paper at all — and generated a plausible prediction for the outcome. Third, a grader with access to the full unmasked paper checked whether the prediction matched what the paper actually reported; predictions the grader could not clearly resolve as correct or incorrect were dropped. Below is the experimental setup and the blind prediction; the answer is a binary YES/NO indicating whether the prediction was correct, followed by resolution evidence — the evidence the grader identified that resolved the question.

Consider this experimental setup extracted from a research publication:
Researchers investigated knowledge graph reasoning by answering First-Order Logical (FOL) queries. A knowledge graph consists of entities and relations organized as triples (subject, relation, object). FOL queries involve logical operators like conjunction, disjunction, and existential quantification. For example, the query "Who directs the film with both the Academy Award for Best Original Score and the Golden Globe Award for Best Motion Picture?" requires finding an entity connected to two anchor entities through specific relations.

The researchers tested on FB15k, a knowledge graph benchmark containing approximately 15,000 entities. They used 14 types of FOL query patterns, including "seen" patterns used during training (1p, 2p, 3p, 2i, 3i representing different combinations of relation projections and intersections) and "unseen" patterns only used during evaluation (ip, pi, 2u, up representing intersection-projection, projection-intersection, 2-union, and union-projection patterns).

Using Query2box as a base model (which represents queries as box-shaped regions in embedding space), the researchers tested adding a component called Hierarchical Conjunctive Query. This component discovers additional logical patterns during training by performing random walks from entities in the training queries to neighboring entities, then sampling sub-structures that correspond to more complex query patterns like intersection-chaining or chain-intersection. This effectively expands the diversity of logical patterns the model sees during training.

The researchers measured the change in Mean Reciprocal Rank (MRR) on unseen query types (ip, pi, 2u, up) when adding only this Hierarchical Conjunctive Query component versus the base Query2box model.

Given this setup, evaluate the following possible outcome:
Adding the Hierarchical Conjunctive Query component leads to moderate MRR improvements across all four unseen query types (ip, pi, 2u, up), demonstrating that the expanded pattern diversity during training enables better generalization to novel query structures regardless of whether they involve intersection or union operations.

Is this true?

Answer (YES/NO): YES